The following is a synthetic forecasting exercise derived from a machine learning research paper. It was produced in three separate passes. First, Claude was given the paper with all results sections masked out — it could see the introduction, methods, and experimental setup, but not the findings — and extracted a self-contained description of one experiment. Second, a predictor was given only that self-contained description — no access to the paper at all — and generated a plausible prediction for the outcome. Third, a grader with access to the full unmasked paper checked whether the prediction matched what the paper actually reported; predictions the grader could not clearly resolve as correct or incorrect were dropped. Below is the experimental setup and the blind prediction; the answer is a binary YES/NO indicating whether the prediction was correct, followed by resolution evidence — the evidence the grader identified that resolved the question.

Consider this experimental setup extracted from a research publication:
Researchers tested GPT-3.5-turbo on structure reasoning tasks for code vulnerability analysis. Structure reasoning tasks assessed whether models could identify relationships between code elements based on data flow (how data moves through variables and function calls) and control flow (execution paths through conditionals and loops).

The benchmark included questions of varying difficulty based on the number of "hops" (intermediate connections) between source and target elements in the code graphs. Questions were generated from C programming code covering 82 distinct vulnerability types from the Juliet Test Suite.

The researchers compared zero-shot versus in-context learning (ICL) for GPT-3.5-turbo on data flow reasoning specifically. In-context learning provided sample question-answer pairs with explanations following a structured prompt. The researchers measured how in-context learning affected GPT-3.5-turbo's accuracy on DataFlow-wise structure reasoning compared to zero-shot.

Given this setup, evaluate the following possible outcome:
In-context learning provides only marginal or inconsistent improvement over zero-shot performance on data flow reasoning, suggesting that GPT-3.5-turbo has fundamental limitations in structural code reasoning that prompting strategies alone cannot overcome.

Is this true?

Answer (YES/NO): YES